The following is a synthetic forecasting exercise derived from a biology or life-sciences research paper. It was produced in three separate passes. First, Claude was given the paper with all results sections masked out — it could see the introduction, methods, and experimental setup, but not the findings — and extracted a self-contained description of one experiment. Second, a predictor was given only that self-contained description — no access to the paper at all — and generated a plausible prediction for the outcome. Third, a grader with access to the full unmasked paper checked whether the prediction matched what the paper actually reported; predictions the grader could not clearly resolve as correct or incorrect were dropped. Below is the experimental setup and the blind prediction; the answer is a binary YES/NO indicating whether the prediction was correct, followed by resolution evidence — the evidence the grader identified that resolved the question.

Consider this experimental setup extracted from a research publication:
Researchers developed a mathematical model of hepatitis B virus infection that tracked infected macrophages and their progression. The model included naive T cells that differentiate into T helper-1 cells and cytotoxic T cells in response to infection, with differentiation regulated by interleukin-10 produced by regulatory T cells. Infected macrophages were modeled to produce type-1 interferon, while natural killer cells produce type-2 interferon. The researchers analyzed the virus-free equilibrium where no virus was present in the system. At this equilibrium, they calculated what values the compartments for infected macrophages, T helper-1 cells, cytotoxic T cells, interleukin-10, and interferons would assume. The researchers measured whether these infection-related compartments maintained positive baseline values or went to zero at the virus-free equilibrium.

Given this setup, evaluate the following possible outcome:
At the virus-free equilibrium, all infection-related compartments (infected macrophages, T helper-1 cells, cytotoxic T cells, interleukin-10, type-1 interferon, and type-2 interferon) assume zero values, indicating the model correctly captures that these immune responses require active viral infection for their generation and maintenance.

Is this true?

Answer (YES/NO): YES